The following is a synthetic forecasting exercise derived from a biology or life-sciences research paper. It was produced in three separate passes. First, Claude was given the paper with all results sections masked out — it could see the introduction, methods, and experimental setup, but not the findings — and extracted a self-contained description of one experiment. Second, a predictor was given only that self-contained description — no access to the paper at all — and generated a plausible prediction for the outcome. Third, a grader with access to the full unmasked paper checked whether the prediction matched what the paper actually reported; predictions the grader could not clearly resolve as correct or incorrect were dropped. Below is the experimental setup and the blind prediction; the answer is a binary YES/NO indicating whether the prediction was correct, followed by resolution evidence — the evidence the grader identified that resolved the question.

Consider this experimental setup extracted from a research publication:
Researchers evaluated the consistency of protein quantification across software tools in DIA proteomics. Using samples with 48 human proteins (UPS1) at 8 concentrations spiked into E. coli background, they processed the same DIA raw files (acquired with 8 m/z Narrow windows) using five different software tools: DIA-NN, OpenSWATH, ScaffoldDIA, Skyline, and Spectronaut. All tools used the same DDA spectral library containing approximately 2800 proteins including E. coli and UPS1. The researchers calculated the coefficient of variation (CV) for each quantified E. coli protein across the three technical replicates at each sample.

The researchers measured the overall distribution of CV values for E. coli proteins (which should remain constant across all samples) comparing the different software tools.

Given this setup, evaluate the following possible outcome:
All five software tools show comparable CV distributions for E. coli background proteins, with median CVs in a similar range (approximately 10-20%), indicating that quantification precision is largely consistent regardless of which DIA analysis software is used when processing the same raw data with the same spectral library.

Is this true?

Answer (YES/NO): NO